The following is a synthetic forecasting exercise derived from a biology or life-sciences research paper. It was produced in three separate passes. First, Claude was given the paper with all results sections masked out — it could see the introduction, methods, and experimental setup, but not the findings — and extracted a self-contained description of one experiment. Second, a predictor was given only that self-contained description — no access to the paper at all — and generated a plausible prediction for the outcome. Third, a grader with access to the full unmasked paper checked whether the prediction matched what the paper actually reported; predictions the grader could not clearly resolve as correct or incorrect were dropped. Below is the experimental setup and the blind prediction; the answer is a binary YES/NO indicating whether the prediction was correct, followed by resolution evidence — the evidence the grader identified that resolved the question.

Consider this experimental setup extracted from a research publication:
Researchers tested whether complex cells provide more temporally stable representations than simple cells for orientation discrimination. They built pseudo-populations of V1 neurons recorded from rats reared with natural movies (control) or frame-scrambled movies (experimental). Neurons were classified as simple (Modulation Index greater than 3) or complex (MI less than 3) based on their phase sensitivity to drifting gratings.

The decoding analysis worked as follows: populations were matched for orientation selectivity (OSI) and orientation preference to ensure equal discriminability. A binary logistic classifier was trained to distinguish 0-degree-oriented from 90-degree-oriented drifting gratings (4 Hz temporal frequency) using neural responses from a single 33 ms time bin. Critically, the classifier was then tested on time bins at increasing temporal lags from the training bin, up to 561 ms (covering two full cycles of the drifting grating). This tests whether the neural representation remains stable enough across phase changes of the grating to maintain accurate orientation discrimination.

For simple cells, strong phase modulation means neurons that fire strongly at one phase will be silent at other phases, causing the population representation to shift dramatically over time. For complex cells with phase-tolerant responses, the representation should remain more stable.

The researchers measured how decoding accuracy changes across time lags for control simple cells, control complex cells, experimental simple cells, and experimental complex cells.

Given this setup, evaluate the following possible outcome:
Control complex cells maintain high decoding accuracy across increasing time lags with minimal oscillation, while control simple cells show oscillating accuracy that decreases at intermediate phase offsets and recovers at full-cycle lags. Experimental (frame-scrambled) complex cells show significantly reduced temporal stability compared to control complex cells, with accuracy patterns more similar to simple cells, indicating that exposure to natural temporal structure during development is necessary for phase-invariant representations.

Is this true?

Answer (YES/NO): YES